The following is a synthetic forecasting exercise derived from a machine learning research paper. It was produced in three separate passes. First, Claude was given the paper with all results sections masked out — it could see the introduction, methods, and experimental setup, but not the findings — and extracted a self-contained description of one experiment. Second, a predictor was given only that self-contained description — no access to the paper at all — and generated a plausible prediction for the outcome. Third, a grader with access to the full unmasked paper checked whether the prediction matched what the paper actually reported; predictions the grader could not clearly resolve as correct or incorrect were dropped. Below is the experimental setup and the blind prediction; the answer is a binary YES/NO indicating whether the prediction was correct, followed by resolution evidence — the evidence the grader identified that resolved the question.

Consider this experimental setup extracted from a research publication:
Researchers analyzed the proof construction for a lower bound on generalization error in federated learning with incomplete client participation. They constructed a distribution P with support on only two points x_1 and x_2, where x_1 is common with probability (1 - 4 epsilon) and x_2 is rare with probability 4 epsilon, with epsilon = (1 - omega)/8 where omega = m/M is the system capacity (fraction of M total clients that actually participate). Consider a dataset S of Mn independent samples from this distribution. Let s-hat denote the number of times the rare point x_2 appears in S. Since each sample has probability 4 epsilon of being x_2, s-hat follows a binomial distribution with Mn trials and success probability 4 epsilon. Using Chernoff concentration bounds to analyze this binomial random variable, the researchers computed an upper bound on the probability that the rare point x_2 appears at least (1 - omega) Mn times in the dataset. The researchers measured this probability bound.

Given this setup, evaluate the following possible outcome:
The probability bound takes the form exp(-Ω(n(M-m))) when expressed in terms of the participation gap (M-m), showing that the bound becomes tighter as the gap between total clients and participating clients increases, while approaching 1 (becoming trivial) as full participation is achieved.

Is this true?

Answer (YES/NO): YES